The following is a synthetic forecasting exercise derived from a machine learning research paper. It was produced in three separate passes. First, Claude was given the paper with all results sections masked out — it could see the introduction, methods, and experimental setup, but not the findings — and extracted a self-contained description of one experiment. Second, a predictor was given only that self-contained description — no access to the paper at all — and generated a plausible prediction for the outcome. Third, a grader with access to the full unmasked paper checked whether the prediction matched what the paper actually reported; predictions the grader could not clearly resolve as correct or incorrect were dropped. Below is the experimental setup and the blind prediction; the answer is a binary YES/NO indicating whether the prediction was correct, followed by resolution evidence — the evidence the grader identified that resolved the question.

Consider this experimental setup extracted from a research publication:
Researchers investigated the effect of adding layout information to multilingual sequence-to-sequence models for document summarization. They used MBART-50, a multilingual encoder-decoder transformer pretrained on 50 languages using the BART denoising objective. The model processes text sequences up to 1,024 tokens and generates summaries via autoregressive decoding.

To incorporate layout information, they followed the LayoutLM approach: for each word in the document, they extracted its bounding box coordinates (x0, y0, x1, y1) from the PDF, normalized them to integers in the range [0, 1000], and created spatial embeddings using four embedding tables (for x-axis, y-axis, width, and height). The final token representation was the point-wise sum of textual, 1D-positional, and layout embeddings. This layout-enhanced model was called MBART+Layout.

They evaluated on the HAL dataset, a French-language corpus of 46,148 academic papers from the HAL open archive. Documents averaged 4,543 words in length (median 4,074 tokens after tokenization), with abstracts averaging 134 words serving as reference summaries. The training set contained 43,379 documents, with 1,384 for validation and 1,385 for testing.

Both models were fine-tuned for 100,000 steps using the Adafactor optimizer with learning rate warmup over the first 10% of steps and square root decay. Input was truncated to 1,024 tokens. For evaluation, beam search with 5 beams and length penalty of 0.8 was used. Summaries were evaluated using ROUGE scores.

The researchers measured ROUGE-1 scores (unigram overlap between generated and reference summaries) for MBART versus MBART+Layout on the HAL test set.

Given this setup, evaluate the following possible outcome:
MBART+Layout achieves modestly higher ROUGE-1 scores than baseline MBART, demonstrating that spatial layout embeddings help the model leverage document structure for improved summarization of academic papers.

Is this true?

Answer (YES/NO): NO